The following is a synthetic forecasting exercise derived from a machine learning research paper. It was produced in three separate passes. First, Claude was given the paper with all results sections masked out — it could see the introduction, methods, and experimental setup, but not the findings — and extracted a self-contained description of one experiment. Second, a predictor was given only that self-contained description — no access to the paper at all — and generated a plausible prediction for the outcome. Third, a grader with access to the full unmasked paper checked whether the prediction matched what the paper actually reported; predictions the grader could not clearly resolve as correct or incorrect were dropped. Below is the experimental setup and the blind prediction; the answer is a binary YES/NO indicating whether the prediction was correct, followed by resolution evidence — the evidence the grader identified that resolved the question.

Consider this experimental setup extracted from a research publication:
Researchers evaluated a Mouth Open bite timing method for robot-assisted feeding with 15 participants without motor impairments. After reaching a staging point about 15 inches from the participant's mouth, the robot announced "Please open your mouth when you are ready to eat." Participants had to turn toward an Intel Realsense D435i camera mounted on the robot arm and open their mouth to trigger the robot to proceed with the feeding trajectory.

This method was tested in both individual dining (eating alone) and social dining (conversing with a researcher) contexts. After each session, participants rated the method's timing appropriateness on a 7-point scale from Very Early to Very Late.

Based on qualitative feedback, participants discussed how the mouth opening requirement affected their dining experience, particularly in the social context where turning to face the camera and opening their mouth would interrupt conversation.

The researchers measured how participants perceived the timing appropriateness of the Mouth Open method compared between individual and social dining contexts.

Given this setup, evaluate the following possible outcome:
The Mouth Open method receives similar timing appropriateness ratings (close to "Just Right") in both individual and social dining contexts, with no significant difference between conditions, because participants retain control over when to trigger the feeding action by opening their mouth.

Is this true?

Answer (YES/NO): NO